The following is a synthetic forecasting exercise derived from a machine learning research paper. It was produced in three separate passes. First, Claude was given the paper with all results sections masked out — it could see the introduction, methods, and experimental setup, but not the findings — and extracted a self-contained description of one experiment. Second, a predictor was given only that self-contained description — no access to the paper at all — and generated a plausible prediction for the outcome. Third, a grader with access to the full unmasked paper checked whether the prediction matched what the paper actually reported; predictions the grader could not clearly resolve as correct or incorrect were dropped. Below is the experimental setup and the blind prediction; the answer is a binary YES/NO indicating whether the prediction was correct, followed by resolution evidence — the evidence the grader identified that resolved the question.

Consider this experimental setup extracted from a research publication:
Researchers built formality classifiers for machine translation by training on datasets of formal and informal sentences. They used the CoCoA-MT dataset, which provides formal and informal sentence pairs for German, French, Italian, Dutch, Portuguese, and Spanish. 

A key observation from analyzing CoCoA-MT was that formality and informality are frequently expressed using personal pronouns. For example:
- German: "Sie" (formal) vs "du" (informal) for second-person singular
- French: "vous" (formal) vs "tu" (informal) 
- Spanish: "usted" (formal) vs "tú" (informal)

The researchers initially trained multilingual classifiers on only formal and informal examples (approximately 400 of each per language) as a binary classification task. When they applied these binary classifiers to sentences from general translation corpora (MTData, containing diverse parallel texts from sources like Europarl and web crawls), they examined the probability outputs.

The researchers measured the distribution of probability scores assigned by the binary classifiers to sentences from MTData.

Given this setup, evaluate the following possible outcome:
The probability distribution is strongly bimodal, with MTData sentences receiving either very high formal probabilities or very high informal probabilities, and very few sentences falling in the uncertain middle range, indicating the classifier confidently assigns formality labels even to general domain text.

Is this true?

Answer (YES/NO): YES